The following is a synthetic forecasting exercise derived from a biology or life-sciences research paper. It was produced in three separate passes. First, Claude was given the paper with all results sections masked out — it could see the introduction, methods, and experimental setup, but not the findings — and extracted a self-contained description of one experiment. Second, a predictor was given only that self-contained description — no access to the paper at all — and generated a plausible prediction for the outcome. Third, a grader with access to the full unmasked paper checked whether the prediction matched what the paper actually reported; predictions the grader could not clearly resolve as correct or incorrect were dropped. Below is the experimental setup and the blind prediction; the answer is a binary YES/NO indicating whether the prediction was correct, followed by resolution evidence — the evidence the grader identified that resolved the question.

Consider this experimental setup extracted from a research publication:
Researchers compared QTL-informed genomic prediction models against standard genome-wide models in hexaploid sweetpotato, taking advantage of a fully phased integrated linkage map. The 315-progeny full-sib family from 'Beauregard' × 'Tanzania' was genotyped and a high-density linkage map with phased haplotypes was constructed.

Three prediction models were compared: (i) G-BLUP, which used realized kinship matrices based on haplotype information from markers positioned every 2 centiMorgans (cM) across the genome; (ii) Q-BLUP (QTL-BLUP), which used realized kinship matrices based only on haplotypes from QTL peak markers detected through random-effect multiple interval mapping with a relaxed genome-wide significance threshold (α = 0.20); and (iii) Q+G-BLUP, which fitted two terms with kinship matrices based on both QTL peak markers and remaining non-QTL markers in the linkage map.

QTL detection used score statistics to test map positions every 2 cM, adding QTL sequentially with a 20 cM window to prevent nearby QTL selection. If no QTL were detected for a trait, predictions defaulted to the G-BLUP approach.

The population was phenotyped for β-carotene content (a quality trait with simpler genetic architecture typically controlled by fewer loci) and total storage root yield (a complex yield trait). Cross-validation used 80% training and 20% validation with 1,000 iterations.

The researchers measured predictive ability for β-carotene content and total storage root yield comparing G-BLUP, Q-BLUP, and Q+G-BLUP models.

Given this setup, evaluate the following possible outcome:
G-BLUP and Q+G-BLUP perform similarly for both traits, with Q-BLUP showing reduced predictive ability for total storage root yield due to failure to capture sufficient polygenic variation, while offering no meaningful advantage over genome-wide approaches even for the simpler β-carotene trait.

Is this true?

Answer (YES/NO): NO